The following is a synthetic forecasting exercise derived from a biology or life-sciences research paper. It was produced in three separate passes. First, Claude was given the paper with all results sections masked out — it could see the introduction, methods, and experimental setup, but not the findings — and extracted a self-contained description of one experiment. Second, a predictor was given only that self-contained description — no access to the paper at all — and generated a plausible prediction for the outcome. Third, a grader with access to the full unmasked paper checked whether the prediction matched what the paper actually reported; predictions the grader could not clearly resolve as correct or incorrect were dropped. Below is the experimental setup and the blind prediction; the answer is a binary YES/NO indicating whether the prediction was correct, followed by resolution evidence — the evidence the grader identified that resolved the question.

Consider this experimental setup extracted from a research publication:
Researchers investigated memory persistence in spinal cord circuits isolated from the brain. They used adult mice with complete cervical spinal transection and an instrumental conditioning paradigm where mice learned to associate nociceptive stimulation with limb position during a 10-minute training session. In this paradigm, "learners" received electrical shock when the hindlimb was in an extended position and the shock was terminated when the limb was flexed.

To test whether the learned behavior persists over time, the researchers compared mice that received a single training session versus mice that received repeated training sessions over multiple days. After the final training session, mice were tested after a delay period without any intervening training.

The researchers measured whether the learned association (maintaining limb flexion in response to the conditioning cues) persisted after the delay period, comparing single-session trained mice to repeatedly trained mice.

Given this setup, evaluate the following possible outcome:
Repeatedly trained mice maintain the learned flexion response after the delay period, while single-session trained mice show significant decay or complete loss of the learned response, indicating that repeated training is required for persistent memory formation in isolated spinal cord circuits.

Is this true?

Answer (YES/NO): YES